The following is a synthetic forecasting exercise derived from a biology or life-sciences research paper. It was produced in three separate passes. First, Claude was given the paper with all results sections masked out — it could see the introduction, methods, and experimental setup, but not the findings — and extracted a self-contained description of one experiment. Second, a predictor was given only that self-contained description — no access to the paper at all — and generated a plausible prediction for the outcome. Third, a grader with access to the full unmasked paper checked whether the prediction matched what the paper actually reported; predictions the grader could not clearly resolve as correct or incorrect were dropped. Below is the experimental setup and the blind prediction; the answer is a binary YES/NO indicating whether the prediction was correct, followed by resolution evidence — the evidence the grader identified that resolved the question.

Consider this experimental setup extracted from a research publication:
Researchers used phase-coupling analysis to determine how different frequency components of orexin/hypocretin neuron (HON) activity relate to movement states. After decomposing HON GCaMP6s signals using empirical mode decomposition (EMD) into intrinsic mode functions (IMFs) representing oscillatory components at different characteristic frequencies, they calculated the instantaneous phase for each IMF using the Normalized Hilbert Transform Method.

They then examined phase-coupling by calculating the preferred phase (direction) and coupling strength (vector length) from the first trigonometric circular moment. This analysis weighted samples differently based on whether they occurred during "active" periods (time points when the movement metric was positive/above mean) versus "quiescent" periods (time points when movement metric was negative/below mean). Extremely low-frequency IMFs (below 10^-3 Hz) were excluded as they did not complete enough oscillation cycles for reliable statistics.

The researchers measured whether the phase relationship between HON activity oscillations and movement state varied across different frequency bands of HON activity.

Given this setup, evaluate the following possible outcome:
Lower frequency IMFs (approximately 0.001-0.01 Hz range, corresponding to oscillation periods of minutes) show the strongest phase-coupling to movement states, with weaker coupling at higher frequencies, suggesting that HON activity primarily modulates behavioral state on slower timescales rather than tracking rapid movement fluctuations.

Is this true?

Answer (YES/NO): NO